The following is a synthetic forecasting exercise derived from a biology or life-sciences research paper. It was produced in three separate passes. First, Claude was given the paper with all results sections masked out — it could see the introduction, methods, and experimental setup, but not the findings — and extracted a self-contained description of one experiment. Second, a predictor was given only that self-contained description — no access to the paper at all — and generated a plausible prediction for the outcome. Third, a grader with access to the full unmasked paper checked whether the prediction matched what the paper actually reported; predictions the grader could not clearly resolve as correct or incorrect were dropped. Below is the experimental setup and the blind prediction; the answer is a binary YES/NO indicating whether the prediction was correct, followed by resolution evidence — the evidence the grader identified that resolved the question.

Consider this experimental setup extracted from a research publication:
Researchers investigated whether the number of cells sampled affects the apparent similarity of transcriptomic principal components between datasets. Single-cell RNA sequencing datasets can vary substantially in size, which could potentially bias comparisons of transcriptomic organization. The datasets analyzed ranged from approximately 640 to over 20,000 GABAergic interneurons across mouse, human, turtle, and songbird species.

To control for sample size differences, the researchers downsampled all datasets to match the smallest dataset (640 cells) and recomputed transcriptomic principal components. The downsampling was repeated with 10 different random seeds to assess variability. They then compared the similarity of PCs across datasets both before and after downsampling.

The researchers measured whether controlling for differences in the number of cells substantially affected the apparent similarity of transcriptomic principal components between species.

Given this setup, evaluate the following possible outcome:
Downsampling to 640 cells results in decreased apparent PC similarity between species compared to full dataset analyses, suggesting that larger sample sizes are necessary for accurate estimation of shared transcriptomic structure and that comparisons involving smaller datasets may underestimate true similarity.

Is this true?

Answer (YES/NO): NO